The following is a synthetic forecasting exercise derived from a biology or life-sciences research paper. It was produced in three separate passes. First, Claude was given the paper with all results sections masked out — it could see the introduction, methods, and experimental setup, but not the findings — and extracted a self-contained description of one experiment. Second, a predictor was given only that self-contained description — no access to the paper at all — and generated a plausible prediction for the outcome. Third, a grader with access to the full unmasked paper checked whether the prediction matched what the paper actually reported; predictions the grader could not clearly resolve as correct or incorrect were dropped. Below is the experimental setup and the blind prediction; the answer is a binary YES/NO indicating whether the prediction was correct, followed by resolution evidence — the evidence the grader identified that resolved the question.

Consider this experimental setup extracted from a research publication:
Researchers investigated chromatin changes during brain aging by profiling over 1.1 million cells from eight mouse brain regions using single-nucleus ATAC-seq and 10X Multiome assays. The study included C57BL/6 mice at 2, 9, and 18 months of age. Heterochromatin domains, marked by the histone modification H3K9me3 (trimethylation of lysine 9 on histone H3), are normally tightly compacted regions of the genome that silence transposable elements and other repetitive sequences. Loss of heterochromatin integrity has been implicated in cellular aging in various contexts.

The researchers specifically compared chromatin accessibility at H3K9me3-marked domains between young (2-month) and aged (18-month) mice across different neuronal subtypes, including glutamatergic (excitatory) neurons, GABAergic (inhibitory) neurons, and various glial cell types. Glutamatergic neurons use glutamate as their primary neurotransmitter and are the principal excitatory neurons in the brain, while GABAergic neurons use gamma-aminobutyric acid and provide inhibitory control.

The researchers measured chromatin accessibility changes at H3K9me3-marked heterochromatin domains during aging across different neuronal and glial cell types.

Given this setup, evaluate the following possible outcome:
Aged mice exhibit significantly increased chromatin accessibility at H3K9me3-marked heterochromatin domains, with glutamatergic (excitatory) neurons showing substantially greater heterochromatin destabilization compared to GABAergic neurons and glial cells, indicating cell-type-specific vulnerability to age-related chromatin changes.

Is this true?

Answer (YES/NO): YES